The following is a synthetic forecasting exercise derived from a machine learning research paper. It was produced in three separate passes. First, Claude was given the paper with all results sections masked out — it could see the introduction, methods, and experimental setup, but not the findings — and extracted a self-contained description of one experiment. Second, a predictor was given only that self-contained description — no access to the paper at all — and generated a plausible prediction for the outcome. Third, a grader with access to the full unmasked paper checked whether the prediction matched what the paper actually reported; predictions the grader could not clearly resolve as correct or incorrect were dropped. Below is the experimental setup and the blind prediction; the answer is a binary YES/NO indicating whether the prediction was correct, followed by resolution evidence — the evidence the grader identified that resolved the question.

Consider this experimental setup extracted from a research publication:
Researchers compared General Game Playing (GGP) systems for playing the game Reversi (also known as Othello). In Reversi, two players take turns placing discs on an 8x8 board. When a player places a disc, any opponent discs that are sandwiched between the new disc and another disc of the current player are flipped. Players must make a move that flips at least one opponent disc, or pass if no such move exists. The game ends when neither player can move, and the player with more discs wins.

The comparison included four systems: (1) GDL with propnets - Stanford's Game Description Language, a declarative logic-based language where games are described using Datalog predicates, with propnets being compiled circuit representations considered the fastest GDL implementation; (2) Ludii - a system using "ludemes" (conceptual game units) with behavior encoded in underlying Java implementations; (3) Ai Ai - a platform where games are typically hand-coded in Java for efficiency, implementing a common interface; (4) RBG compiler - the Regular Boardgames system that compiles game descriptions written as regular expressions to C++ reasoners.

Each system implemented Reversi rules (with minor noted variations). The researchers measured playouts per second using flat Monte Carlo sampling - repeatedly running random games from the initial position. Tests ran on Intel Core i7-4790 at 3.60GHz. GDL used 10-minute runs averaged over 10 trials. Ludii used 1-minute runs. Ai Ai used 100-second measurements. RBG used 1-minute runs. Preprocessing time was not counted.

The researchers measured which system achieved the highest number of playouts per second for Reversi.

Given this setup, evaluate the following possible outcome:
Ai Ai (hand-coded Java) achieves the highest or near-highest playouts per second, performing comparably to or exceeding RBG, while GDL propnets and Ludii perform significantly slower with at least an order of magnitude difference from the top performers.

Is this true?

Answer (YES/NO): YES